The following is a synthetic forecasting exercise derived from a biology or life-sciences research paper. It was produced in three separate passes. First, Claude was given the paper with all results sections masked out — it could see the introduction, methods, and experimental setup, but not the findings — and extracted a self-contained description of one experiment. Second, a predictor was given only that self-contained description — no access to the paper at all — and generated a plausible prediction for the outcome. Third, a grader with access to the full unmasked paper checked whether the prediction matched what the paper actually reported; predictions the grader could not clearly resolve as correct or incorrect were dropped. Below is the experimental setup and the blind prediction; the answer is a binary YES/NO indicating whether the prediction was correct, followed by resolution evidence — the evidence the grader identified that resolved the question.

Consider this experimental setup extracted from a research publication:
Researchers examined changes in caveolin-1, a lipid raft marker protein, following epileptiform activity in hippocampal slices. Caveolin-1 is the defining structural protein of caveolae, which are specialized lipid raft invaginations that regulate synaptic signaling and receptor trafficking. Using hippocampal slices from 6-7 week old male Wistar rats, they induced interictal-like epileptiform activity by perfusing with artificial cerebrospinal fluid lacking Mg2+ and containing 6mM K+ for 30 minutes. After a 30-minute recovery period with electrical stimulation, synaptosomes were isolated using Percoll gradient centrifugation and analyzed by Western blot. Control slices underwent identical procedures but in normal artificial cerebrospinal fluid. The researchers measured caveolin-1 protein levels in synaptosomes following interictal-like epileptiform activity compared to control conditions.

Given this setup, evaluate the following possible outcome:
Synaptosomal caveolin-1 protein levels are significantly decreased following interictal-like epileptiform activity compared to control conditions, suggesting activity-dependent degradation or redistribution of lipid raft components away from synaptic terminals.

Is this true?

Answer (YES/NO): YES